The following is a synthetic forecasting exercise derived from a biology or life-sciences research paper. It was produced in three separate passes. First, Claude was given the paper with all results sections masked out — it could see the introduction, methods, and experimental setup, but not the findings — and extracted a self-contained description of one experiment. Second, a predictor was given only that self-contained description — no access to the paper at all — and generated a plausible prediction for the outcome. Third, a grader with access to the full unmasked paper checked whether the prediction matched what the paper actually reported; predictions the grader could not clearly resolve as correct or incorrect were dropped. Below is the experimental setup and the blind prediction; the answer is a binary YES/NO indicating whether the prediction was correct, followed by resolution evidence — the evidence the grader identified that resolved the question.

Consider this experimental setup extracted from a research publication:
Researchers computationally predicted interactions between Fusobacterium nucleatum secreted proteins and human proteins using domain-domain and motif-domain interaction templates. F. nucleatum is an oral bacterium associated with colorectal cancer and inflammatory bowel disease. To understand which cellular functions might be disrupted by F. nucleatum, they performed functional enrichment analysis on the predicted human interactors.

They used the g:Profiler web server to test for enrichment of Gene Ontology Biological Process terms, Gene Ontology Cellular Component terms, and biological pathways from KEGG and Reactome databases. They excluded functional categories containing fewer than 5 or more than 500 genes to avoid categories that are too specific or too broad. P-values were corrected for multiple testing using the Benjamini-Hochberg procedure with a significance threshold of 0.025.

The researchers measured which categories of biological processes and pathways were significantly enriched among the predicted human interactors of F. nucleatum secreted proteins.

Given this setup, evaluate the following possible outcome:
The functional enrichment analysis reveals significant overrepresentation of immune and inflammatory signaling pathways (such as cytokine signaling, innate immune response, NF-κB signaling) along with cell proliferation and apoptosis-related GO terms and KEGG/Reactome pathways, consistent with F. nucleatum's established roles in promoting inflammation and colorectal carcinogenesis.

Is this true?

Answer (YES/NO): NO